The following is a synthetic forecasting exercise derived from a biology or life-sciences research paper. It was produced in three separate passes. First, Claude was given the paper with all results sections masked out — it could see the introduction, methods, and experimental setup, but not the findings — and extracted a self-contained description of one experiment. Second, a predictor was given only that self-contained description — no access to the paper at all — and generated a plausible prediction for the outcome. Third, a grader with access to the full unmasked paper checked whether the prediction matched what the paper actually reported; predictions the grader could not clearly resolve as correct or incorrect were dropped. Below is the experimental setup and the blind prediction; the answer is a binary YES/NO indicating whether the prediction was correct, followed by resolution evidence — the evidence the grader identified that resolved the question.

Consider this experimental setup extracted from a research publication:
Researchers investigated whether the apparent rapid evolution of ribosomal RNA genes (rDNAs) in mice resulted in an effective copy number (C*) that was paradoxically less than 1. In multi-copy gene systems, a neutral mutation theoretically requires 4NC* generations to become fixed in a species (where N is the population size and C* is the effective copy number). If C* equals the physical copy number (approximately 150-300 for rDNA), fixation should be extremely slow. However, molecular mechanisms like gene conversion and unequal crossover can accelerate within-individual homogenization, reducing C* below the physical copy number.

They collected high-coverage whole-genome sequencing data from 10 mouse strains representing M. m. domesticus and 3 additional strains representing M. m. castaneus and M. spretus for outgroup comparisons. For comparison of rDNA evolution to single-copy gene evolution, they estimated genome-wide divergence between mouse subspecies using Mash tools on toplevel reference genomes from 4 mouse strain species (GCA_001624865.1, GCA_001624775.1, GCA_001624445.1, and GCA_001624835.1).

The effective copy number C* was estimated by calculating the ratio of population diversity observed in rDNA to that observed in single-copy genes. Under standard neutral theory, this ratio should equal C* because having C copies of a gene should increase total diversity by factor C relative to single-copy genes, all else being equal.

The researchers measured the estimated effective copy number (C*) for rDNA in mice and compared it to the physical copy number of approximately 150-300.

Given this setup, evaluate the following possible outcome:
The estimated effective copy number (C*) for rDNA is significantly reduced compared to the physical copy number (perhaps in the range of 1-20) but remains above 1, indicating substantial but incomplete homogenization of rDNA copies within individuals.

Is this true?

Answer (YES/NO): NO